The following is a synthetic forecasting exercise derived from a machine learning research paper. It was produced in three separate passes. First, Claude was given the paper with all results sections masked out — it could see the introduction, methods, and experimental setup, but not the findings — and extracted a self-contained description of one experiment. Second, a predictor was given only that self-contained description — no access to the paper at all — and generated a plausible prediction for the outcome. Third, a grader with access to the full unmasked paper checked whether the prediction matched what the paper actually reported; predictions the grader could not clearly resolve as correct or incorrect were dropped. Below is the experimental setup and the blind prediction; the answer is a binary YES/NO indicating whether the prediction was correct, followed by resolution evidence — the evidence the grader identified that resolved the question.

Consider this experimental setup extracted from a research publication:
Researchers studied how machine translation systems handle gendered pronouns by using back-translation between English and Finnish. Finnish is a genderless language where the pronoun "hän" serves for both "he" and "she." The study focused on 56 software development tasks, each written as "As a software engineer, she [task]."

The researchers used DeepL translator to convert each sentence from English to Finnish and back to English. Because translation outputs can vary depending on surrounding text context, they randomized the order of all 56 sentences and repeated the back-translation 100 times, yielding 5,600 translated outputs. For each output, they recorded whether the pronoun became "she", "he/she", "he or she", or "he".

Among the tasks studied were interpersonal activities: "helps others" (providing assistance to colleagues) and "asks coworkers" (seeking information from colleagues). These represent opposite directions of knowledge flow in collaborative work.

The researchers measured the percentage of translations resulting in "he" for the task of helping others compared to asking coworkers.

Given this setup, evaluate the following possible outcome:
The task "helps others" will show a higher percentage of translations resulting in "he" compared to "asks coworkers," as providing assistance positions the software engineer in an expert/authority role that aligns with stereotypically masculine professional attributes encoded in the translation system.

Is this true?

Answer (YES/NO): YES